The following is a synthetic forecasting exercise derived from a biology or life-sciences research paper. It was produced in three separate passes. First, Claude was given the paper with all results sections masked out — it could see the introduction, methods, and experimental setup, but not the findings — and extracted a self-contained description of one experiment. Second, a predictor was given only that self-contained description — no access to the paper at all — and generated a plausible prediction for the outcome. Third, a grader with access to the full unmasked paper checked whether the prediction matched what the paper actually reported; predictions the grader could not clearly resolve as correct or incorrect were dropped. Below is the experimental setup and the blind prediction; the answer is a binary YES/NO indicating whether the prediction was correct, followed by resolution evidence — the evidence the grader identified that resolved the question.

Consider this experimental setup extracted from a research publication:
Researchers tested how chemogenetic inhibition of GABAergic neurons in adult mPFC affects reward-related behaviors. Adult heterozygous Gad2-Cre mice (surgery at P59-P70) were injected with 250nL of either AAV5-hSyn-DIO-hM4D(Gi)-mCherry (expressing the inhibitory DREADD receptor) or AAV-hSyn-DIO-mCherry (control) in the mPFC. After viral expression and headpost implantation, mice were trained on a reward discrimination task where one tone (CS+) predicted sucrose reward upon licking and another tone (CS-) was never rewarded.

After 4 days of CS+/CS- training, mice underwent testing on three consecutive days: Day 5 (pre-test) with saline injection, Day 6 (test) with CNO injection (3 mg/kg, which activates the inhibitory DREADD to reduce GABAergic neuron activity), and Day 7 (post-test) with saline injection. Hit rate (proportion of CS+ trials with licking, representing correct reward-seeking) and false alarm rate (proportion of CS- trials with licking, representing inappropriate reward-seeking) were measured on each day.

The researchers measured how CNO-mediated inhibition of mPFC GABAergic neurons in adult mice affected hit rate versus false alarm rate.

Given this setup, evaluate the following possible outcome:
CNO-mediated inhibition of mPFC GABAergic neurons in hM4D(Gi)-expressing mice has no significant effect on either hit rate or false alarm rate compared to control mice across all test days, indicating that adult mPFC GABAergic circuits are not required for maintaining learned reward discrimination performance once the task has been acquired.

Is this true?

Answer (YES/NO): NO